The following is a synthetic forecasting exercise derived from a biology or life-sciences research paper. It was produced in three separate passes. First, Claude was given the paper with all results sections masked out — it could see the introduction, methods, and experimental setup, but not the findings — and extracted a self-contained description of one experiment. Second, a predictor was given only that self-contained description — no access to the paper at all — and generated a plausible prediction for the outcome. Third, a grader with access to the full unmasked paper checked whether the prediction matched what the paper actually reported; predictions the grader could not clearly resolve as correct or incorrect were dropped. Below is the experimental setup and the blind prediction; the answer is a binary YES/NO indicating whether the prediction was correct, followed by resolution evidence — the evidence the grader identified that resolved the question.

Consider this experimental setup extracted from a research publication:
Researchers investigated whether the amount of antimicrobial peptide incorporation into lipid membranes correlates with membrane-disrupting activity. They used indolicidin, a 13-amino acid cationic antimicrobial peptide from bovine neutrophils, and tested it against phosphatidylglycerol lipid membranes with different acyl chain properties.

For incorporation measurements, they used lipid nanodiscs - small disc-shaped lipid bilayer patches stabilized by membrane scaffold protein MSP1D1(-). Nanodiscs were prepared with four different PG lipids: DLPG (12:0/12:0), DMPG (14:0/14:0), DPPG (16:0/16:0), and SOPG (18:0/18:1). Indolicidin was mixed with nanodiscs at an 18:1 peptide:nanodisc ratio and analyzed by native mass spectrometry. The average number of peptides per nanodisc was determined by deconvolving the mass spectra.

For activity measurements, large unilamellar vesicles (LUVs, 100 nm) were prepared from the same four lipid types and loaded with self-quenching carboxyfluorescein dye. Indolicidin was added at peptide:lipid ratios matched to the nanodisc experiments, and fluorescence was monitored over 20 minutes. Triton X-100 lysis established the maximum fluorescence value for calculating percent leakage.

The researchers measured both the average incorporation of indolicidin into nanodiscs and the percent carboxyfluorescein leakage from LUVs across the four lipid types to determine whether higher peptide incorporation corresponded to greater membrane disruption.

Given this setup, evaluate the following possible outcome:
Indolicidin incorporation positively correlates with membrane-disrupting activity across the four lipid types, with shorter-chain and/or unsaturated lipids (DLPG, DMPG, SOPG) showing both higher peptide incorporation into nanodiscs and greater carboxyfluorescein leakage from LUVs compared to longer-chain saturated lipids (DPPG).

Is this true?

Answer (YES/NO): NO